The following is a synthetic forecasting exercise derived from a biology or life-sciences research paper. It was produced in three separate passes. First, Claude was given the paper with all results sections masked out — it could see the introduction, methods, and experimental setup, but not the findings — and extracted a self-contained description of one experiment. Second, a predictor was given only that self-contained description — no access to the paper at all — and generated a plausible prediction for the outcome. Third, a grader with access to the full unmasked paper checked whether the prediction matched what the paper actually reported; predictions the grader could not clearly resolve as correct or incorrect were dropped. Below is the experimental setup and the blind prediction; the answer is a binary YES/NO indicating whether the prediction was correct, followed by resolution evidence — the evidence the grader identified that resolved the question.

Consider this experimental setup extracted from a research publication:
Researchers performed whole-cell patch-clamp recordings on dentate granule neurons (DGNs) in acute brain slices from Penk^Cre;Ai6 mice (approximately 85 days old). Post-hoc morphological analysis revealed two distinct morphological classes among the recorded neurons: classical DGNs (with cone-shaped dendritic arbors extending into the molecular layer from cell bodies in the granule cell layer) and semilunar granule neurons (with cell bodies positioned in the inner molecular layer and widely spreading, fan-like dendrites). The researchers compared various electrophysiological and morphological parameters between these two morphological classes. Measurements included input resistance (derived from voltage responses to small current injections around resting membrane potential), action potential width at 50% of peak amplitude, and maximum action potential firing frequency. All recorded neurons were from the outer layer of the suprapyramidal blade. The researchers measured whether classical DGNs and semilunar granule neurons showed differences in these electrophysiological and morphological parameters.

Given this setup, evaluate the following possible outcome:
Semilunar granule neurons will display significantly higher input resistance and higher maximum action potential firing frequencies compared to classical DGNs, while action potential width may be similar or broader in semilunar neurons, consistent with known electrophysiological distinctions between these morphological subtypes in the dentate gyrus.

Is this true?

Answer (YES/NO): NO